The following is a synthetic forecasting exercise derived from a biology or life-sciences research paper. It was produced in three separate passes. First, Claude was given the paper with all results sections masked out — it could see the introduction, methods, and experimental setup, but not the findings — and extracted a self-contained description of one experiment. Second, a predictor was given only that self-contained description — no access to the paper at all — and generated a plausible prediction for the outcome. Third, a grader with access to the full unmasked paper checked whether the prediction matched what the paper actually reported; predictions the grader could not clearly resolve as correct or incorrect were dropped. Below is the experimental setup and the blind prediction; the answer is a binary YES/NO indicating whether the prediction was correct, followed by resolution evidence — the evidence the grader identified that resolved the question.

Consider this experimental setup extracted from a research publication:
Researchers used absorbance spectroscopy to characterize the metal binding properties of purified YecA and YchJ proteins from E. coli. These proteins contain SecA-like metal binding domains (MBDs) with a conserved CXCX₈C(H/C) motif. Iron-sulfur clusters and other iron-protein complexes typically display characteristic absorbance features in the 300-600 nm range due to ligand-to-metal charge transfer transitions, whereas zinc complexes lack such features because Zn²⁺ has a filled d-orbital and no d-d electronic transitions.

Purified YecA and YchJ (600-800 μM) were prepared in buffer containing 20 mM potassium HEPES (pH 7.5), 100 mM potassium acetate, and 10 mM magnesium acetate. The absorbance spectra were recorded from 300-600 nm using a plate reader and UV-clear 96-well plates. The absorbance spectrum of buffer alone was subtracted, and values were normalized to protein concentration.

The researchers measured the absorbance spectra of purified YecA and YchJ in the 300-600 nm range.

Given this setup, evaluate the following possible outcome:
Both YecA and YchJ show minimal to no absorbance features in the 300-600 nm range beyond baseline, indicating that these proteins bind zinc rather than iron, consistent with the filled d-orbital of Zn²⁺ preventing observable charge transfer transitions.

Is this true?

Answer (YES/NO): NO